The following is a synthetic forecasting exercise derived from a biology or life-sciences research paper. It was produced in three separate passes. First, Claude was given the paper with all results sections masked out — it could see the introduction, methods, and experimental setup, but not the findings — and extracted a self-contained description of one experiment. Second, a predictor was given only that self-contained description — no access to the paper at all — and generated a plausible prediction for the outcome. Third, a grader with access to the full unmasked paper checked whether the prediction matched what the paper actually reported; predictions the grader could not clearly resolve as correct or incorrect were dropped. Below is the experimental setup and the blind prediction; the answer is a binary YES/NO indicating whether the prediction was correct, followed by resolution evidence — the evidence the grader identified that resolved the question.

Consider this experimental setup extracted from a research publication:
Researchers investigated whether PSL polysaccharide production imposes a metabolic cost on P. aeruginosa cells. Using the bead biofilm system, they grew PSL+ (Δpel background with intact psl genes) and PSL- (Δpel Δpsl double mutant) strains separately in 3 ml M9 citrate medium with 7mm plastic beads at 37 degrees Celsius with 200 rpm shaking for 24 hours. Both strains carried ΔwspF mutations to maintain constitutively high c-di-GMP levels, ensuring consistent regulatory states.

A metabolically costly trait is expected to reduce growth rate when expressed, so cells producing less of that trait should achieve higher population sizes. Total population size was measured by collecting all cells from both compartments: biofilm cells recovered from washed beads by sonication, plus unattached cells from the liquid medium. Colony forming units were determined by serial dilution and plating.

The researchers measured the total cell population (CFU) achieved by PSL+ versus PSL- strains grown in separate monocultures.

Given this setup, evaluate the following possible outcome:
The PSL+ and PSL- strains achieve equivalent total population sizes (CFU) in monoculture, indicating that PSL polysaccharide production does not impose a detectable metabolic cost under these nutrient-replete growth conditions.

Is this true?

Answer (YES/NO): NO